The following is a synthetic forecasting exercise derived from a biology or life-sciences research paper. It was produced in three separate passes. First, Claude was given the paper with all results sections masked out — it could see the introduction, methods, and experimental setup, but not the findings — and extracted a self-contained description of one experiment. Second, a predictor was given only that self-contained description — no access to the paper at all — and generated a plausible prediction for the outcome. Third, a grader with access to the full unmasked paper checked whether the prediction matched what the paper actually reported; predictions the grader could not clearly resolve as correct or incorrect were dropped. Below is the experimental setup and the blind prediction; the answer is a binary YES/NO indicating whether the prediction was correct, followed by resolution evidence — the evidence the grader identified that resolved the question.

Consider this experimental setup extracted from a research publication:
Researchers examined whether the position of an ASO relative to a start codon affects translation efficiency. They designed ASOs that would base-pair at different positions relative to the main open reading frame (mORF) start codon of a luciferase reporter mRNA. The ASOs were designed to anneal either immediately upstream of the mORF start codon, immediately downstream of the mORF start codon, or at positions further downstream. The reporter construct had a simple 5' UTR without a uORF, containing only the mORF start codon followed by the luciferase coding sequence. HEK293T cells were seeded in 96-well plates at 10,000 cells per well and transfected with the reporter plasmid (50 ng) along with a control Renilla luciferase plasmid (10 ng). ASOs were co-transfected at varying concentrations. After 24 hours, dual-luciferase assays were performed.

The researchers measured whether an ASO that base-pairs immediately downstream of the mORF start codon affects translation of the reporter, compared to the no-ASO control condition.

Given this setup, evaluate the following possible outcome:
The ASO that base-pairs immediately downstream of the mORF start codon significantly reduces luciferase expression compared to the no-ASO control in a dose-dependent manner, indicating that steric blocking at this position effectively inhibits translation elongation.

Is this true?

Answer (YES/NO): NO